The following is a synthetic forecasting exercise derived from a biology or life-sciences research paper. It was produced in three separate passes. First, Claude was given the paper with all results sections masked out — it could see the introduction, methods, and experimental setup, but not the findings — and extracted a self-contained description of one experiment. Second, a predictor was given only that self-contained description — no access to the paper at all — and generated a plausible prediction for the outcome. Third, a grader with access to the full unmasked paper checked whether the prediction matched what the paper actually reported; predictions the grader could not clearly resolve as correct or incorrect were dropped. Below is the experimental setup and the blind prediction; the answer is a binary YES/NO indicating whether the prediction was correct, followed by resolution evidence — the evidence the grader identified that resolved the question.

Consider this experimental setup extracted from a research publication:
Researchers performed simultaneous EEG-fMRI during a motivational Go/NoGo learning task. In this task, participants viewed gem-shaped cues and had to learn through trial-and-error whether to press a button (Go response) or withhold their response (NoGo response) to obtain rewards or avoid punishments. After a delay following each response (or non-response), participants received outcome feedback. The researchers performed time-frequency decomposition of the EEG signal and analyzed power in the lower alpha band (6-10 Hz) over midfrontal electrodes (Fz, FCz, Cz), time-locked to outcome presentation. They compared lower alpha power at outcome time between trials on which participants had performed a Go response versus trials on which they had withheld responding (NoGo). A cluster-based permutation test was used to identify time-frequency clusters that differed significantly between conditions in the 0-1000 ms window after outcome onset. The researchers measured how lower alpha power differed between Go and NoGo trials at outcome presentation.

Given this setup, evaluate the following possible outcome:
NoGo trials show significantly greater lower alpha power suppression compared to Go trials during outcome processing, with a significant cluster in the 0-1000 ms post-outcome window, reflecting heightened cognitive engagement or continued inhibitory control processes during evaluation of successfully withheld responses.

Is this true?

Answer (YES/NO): NO